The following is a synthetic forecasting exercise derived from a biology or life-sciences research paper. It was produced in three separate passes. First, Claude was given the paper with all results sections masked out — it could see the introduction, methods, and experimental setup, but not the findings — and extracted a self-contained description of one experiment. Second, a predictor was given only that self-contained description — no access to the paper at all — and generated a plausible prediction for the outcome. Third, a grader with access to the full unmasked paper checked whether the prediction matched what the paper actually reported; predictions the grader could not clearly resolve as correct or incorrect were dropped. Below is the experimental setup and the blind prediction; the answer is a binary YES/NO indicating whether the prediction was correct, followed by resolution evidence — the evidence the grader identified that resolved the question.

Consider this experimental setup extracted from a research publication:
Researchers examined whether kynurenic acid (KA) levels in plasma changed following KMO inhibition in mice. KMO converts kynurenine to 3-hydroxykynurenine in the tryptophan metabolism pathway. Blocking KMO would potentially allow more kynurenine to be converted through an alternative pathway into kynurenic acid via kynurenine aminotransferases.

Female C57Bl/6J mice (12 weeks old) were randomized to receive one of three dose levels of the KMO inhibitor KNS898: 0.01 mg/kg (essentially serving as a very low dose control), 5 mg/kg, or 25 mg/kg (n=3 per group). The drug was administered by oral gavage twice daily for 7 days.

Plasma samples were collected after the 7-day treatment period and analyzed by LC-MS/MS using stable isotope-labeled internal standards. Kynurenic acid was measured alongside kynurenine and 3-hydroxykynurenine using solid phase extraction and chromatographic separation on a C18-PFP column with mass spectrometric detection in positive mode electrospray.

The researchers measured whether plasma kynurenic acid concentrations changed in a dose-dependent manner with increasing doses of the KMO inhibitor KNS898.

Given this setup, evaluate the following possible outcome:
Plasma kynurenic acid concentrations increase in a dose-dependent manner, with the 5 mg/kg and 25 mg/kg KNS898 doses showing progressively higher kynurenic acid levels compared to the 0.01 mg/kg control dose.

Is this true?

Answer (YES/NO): NO